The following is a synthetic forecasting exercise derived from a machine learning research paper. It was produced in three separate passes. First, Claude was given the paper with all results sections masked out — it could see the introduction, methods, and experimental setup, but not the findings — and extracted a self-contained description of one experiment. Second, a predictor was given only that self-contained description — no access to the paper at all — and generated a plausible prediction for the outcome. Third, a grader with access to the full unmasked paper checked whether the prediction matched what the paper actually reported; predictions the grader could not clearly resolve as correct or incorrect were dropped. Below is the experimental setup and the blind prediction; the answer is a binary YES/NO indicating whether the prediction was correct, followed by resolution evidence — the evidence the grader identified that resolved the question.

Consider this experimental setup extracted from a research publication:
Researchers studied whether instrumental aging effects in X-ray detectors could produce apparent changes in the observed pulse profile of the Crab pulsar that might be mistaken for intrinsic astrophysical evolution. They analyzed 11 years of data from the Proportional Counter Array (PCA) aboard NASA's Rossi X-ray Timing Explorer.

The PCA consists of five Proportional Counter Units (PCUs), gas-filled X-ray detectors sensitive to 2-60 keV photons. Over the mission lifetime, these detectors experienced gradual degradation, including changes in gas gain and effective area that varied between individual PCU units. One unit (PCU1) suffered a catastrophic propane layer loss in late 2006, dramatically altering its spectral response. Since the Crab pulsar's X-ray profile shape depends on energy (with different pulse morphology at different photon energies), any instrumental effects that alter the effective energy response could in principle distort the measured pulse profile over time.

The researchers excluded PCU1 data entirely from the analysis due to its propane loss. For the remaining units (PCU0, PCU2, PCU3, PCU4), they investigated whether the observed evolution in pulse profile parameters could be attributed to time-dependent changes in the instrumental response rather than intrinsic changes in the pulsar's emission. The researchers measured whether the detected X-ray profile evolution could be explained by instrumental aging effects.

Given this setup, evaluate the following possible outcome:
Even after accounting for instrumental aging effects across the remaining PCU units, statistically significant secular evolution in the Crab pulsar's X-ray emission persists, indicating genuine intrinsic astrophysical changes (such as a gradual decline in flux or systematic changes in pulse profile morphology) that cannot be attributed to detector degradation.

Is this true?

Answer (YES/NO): YES